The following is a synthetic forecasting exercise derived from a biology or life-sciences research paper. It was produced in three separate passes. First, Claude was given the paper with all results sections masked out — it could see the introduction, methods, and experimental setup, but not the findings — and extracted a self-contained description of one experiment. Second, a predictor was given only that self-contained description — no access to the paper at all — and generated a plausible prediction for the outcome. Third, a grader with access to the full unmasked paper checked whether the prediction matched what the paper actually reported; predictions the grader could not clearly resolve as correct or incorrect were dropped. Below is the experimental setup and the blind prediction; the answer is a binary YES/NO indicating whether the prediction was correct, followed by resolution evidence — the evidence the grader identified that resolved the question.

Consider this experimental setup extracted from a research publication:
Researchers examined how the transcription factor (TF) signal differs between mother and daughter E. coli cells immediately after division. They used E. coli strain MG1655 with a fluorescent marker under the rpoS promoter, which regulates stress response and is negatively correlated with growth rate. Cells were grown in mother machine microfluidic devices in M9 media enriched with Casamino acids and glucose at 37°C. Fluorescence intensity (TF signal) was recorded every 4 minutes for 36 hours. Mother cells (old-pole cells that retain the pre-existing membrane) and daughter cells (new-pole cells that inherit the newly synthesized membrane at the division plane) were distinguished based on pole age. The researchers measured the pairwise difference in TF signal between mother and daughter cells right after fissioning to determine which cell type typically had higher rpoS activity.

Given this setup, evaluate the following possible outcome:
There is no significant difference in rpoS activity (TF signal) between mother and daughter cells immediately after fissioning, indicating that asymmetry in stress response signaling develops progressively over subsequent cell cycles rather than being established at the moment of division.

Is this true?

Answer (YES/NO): NO